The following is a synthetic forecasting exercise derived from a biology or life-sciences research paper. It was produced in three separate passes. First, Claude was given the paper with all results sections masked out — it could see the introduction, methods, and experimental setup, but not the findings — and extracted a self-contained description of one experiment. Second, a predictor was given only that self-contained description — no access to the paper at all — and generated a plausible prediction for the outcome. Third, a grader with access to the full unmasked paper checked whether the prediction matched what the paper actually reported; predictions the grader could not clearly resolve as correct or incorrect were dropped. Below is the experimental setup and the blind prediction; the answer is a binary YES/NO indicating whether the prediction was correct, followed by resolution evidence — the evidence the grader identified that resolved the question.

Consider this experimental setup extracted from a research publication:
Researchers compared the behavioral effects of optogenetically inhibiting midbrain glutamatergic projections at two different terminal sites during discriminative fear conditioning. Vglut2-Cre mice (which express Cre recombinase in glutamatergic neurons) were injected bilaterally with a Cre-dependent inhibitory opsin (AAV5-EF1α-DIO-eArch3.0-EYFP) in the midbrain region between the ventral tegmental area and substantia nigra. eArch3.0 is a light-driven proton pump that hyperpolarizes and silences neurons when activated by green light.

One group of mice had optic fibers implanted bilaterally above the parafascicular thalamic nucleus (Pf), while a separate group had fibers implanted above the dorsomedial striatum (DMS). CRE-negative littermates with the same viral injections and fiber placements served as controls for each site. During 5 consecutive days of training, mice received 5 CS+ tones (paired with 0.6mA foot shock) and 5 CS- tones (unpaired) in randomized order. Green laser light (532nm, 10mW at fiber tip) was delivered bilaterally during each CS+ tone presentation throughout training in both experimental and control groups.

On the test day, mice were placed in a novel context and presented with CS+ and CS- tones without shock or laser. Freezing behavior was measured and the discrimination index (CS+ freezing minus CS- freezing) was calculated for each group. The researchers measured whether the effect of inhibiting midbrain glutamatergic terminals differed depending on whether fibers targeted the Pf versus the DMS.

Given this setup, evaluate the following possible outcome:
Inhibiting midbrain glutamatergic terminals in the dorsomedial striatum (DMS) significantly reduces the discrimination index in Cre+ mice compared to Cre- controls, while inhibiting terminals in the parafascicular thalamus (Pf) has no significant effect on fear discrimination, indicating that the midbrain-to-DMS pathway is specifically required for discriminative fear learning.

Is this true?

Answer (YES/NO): NO